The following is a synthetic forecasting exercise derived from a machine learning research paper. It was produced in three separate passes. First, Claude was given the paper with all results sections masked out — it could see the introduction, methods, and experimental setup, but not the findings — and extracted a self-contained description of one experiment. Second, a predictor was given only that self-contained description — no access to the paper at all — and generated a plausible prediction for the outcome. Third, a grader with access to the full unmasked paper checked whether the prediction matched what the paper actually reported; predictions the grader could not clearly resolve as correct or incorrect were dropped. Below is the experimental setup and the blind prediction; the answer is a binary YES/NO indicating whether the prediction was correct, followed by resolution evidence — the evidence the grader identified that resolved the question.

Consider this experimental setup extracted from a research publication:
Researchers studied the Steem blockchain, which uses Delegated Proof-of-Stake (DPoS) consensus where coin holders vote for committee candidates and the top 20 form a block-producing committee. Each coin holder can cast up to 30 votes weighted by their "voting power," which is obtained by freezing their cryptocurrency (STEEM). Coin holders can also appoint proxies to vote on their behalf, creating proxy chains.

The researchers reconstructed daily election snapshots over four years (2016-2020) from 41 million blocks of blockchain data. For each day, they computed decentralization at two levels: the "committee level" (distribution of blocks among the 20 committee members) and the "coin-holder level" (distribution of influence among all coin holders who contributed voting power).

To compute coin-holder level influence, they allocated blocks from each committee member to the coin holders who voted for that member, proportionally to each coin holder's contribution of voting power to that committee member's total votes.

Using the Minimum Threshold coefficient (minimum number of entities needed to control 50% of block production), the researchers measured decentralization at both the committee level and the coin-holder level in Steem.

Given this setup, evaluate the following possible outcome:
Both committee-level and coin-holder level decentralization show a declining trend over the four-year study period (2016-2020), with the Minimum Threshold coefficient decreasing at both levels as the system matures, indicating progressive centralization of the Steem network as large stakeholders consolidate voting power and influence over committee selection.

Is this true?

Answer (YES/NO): NO